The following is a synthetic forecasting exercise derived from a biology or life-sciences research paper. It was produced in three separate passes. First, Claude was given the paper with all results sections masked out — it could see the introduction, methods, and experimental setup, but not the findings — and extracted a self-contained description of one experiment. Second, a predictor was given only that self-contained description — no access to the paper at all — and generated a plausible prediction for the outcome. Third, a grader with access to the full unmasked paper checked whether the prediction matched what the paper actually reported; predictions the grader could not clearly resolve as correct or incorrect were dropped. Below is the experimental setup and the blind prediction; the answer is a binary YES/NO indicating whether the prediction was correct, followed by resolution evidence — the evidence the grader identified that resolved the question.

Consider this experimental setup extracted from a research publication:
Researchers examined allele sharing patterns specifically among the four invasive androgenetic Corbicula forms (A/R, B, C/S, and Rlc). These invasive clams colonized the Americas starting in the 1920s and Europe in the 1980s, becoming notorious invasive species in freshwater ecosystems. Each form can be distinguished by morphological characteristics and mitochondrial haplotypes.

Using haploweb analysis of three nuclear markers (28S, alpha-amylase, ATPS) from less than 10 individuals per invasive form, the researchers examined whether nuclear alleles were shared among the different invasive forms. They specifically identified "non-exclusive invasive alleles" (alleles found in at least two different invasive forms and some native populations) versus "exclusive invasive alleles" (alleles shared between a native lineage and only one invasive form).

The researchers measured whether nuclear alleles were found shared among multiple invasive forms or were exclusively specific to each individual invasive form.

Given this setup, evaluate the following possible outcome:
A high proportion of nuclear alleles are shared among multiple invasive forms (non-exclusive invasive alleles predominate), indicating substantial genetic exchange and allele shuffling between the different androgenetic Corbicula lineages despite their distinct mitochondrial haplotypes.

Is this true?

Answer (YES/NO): NO